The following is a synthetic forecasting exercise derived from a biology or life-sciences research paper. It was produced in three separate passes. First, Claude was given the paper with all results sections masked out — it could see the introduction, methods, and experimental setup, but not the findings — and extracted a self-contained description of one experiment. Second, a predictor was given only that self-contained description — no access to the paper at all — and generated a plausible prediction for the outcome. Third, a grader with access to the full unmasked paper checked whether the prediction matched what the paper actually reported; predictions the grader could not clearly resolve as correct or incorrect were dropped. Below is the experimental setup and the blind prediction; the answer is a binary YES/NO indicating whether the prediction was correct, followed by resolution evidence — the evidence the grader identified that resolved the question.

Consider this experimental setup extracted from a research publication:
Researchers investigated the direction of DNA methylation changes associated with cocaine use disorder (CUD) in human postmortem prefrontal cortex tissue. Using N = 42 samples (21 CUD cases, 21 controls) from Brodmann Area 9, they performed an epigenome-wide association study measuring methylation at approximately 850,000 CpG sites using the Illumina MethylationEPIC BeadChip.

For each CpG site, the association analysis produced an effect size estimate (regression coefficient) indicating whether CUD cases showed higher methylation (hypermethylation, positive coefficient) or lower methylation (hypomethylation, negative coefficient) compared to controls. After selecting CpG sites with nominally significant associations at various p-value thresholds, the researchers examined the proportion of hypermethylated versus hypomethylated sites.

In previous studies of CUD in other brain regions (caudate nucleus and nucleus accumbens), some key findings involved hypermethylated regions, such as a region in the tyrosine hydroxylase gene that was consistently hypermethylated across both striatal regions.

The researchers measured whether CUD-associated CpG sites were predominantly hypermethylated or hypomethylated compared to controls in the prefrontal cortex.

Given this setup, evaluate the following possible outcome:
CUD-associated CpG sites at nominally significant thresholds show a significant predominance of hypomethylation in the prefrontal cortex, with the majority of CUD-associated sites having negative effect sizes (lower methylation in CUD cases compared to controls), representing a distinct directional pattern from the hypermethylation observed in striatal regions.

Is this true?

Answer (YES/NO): NO